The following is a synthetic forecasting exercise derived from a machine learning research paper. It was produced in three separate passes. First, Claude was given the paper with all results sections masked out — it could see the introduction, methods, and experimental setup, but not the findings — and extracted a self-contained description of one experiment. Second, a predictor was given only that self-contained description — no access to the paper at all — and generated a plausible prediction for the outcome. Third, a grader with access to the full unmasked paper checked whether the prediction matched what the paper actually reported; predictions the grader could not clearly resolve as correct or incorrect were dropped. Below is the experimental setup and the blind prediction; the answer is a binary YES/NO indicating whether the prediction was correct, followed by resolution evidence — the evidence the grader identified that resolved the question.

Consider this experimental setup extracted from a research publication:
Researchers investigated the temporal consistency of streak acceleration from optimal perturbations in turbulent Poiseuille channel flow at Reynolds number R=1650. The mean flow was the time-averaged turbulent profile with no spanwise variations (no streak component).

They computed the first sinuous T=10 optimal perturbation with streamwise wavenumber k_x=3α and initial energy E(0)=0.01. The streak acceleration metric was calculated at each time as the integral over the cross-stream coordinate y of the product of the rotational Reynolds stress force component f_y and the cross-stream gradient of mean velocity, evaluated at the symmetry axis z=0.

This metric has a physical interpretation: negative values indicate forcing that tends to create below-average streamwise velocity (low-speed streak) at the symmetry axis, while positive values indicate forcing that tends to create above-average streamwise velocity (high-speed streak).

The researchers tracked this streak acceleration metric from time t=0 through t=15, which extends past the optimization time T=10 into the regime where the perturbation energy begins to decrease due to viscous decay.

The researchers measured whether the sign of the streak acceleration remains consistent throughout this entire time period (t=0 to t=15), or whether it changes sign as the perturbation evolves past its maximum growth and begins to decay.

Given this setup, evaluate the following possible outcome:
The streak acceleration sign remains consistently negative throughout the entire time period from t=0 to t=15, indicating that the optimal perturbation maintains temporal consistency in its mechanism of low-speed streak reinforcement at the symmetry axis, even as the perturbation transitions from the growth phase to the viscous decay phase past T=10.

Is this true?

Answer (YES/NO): YES